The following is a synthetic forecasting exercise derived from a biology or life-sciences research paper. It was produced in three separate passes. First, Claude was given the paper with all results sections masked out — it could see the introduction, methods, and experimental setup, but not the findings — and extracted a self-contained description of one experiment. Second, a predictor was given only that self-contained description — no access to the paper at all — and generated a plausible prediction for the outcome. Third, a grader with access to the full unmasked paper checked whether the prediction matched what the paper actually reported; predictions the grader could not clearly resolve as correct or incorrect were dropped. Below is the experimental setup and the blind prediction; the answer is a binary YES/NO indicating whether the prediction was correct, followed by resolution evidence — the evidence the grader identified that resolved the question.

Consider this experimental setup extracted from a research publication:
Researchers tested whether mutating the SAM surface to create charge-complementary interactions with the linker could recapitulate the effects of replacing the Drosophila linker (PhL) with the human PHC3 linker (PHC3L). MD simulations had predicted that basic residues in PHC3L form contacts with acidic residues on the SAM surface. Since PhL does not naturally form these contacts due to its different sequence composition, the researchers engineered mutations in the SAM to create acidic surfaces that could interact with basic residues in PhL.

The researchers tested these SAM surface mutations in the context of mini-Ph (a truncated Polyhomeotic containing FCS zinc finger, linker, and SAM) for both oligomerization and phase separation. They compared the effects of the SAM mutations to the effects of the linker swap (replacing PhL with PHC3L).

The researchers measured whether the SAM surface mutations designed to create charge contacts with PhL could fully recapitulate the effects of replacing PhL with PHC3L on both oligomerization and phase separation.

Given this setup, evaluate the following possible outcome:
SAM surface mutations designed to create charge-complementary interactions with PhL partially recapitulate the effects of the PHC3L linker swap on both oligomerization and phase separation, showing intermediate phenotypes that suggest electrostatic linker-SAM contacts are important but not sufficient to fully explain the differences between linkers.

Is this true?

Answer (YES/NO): NO